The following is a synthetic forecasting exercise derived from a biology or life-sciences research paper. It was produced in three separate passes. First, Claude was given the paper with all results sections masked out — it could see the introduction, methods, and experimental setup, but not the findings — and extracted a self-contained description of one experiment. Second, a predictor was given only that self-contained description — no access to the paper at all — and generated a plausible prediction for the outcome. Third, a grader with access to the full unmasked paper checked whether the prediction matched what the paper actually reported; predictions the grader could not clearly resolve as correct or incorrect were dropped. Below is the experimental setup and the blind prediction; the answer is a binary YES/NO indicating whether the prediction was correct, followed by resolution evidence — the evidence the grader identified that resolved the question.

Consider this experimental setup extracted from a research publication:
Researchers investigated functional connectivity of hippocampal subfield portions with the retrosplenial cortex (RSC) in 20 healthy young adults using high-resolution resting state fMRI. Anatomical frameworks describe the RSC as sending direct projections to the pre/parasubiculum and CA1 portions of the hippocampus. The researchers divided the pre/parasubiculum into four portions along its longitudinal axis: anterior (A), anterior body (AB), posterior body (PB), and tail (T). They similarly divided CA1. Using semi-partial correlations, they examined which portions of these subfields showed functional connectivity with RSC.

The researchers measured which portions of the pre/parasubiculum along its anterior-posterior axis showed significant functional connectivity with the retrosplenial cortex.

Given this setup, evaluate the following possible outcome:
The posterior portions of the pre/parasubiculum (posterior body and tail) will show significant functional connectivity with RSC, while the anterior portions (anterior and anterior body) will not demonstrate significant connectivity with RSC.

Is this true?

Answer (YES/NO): NO